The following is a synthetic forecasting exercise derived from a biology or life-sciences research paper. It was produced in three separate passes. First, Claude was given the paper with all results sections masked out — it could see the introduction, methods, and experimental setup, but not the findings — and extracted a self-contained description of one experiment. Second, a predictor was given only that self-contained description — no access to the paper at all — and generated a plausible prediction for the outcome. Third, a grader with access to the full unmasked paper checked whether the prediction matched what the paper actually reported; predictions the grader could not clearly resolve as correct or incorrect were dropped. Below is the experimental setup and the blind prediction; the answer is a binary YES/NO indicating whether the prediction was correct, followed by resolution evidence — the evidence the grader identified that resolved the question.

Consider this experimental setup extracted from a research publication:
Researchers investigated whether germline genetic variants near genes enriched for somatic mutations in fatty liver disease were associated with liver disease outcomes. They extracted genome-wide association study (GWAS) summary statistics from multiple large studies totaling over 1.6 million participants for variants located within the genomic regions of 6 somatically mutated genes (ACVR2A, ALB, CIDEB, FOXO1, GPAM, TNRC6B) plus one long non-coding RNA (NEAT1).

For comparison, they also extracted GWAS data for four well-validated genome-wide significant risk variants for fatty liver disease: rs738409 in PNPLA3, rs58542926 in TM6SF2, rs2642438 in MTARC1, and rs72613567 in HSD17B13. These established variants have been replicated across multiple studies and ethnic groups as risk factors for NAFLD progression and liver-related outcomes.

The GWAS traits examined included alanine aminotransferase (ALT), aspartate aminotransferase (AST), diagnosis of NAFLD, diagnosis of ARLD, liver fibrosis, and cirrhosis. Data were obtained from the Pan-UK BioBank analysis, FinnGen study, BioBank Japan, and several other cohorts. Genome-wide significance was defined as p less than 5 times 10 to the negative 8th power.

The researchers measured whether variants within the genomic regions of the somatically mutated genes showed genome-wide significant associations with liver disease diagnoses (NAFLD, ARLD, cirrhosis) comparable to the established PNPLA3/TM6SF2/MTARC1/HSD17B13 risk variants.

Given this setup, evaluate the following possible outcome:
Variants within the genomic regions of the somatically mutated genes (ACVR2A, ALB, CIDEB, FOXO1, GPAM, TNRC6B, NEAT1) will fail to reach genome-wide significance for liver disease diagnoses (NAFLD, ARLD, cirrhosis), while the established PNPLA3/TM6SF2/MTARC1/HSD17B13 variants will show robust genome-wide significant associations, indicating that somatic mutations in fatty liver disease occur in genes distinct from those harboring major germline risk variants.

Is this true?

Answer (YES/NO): YES